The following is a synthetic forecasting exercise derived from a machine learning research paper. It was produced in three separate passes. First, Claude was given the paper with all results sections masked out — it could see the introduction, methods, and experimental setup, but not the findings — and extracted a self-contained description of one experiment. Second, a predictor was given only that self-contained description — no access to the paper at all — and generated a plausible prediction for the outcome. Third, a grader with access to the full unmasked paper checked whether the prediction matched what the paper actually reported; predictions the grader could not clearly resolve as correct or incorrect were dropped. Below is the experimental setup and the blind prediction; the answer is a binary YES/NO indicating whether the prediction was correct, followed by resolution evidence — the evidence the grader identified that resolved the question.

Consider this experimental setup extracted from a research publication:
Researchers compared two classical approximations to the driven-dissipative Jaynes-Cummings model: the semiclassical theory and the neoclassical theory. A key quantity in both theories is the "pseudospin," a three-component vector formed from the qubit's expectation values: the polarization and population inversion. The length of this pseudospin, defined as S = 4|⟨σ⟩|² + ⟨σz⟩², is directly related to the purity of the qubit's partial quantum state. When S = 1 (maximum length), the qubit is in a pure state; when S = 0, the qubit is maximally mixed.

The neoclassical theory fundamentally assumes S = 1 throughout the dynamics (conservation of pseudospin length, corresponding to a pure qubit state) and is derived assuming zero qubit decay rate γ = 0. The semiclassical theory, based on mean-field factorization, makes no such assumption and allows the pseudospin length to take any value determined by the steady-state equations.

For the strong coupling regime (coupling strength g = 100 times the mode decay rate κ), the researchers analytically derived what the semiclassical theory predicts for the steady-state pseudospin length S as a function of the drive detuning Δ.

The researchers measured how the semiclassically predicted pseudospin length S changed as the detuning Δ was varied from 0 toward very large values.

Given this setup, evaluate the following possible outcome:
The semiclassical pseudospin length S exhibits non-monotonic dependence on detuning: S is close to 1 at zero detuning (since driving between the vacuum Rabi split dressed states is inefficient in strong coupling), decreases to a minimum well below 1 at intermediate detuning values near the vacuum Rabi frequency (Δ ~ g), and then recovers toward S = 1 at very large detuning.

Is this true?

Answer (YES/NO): NO